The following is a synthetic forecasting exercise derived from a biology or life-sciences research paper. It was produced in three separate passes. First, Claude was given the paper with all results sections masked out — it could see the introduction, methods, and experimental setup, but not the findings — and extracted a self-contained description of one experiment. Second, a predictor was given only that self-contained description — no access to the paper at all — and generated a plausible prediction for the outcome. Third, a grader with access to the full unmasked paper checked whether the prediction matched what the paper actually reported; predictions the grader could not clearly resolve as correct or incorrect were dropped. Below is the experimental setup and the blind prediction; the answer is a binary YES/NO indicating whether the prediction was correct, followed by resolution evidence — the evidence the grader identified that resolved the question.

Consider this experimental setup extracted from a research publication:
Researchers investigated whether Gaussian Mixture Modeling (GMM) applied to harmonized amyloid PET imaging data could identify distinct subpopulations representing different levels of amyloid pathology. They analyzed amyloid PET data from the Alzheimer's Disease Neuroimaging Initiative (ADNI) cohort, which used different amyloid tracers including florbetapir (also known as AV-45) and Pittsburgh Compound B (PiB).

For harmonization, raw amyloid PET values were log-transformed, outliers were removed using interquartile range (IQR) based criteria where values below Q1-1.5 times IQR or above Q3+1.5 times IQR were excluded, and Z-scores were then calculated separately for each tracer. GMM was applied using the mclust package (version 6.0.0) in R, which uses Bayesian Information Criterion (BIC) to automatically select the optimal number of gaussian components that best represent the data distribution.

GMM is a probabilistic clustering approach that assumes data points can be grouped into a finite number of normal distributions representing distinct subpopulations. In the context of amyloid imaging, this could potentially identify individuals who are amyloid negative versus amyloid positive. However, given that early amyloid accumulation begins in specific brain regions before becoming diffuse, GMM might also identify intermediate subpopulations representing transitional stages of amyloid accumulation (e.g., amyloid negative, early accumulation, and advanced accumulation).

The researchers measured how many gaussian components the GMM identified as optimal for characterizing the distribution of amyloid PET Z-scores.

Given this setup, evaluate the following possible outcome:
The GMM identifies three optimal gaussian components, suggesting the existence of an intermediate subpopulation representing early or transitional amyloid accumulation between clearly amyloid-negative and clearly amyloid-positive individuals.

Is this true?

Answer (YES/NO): NO